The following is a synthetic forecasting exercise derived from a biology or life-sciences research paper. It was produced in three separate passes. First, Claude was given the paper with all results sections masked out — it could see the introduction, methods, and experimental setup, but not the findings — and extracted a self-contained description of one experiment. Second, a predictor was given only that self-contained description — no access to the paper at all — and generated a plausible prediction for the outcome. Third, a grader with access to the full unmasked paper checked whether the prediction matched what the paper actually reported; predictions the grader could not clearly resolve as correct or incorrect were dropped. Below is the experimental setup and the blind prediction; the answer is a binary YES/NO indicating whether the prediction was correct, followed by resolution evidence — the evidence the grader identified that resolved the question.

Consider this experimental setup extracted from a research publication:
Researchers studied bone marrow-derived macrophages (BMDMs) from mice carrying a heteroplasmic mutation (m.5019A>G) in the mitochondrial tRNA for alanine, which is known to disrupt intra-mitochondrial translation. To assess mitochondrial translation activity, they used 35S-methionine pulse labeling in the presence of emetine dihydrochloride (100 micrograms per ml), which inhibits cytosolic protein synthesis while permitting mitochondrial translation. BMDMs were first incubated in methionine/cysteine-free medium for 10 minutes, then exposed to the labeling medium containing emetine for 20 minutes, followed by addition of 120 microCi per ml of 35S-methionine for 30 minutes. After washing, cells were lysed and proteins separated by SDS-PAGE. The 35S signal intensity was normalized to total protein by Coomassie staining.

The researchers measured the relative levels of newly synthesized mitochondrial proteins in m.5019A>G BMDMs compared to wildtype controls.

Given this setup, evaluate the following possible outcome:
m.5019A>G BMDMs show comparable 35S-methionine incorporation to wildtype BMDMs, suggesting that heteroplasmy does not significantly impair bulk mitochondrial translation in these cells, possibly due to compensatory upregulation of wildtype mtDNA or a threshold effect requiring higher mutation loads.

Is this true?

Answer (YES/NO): NO